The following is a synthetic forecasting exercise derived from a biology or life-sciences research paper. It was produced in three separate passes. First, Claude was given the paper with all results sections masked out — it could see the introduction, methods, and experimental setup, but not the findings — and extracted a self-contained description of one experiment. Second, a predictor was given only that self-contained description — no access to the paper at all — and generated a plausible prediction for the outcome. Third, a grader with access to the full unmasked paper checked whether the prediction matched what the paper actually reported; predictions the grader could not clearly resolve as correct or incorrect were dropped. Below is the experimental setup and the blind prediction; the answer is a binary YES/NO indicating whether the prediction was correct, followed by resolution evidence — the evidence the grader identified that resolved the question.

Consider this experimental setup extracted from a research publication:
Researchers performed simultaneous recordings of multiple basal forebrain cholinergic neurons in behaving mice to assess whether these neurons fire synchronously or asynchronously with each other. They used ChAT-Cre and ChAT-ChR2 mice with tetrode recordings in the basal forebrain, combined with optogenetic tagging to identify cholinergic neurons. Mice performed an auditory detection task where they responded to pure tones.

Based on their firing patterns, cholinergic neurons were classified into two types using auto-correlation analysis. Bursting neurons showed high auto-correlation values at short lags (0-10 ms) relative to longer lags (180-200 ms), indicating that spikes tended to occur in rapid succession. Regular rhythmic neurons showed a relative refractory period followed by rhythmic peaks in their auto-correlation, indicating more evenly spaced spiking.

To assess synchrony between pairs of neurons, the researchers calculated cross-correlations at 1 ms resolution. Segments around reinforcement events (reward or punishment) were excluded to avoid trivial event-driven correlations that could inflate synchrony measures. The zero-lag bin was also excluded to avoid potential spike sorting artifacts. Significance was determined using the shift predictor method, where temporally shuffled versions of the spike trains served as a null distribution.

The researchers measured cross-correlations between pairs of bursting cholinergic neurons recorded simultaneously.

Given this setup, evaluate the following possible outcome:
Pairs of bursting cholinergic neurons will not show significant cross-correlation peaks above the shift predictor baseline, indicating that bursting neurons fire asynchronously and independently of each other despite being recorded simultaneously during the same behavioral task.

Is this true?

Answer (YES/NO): NO